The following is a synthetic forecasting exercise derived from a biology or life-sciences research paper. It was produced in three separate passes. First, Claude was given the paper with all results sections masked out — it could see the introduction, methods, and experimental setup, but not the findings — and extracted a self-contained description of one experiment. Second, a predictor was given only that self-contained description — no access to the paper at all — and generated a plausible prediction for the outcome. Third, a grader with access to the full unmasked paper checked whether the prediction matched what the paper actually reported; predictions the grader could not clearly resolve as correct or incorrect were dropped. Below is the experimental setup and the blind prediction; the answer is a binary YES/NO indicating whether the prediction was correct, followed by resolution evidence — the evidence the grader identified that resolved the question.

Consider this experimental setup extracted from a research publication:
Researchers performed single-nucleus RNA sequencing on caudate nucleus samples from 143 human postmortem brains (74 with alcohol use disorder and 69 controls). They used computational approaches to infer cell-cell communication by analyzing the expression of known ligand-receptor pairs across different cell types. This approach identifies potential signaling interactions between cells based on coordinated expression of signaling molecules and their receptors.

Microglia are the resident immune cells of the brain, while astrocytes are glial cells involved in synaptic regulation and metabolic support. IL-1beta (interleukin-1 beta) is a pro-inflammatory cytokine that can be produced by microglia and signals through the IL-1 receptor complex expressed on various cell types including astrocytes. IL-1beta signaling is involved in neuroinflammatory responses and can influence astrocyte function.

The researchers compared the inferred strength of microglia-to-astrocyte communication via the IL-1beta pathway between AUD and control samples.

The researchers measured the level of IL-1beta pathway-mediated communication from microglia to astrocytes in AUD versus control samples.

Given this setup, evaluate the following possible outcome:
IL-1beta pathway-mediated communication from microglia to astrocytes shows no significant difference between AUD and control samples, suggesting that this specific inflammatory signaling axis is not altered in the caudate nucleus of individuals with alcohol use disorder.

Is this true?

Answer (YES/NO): NO